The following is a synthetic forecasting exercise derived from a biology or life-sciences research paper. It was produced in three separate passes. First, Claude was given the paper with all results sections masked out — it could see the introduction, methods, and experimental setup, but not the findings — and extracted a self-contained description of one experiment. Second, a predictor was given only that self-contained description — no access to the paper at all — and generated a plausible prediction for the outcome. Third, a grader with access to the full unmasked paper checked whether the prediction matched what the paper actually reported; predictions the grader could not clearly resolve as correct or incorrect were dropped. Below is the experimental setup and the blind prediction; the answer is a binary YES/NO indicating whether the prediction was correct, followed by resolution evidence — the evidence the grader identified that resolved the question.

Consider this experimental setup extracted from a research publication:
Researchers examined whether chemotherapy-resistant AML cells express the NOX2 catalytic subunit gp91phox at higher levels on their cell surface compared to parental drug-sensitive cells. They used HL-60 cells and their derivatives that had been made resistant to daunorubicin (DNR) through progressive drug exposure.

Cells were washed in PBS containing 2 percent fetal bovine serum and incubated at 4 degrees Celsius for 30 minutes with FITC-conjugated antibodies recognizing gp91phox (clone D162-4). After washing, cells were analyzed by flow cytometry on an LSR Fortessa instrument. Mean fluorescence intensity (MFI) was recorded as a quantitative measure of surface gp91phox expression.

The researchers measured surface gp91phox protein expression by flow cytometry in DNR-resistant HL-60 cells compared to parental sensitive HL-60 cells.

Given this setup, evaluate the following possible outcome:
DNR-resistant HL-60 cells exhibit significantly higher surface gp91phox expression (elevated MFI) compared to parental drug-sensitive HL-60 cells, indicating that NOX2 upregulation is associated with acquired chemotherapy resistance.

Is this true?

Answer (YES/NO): YES